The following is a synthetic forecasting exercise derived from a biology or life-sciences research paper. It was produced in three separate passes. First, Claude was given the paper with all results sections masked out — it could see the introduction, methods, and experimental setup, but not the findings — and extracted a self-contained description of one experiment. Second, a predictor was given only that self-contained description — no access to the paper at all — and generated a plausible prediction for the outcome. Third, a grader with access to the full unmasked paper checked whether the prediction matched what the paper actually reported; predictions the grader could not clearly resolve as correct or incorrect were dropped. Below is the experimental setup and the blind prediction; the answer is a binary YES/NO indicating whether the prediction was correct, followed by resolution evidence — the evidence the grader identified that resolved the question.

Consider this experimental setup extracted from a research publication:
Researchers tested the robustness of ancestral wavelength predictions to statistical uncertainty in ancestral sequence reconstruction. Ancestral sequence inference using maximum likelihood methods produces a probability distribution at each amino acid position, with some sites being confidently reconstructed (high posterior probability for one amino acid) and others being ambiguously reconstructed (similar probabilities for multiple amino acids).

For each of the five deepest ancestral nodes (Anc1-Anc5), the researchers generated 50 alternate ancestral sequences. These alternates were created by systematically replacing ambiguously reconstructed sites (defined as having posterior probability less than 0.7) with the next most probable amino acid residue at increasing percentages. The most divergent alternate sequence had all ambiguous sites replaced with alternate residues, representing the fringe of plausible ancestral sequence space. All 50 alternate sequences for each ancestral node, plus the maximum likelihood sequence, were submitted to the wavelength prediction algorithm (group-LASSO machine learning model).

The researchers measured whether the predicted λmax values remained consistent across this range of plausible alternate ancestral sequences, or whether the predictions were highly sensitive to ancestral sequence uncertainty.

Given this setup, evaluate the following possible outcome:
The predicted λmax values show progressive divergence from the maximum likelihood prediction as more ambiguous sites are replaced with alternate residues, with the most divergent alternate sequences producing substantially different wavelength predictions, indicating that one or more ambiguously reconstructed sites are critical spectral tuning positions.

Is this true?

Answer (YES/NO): NO